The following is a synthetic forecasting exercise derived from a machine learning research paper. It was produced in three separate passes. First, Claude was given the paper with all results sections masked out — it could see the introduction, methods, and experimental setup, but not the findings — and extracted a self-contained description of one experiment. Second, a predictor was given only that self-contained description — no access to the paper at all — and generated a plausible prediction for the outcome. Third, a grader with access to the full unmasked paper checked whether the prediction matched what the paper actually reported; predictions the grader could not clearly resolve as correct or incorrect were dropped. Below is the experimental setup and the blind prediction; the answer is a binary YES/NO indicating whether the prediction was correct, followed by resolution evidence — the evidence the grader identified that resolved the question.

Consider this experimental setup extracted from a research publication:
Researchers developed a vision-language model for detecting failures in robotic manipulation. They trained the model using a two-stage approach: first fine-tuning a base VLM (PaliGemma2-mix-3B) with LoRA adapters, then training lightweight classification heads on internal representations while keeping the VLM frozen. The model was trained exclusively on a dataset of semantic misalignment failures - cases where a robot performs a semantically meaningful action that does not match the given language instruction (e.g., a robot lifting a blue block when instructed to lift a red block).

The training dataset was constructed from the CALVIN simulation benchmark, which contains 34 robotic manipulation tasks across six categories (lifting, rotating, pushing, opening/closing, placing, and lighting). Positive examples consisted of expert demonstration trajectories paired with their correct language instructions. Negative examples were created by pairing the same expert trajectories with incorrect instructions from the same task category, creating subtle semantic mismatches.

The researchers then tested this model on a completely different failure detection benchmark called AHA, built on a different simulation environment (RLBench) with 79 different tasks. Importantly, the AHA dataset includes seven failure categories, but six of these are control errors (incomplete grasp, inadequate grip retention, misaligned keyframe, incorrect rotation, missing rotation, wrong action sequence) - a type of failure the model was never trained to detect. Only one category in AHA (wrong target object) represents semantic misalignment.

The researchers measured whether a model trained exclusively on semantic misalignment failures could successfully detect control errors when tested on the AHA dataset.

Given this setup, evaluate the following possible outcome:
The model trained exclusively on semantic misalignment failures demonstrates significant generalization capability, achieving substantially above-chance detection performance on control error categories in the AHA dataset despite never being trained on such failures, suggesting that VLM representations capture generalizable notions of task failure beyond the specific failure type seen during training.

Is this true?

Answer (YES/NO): YES